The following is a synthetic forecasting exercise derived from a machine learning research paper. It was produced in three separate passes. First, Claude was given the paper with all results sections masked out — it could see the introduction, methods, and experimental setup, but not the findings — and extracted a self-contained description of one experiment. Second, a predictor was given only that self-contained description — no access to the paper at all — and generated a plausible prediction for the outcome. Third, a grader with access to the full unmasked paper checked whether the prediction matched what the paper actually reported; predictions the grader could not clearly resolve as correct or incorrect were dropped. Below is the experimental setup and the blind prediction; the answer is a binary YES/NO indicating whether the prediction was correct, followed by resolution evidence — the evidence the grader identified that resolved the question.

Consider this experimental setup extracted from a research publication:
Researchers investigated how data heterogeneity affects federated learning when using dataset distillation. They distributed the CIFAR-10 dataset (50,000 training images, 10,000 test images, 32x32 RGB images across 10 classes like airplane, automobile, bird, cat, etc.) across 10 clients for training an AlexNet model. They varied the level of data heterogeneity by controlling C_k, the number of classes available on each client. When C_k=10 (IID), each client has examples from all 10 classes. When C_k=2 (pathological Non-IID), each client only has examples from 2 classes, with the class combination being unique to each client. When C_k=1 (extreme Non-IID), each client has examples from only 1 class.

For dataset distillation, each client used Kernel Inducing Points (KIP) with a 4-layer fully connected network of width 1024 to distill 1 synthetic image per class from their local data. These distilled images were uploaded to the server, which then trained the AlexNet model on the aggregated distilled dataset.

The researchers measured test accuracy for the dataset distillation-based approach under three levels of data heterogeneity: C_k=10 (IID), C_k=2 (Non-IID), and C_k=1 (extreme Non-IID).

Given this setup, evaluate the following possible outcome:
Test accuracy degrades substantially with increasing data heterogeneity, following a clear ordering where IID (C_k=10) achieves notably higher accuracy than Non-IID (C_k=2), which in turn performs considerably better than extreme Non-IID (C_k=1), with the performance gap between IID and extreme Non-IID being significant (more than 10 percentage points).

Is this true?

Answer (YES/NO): NO